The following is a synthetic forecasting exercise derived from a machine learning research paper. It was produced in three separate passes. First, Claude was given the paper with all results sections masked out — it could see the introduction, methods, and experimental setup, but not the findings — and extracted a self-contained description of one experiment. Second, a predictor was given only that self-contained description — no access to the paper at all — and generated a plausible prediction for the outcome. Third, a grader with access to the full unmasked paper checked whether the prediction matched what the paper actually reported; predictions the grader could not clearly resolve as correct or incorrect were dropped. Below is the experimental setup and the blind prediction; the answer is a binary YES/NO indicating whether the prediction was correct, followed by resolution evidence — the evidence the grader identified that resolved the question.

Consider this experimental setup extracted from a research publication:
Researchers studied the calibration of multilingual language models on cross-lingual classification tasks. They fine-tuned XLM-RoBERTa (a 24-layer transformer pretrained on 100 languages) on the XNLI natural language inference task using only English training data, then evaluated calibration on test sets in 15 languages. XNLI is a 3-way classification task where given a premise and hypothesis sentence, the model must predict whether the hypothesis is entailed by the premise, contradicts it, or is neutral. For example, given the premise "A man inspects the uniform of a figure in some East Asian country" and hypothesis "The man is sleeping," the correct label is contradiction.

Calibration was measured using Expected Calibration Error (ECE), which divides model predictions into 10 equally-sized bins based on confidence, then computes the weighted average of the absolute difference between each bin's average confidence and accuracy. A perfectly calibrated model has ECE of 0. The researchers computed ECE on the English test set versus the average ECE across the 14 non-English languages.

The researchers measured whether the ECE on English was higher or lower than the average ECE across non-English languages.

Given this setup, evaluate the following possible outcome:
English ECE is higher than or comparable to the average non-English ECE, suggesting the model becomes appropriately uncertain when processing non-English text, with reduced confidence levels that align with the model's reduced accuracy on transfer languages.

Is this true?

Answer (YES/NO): NO